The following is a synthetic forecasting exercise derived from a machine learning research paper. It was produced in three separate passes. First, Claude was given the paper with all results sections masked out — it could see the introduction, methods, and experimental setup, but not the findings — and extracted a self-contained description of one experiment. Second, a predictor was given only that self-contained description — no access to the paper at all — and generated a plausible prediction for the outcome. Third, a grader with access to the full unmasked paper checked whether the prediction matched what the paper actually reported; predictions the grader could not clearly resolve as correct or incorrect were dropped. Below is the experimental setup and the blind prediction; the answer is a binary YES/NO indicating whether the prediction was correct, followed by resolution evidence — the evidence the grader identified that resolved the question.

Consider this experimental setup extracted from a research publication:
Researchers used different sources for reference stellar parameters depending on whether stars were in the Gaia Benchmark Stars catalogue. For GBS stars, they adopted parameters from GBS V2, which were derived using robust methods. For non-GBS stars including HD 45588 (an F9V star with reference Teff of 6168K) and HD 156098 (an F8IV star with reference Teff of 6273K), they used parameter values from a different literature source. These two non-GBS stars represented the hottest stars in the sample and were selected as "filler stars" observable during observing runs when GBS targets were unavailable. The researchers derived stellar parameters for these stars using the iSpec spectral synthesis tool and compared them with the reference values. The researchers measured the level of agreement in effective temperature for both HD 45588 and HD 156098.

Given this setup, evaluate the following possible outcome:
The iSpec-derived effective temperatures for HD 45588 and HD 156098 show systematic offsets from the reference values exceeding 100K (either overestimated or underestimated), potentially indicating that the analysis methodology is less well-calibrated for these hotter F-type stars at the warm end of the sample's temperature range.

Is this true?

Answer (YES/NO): NO